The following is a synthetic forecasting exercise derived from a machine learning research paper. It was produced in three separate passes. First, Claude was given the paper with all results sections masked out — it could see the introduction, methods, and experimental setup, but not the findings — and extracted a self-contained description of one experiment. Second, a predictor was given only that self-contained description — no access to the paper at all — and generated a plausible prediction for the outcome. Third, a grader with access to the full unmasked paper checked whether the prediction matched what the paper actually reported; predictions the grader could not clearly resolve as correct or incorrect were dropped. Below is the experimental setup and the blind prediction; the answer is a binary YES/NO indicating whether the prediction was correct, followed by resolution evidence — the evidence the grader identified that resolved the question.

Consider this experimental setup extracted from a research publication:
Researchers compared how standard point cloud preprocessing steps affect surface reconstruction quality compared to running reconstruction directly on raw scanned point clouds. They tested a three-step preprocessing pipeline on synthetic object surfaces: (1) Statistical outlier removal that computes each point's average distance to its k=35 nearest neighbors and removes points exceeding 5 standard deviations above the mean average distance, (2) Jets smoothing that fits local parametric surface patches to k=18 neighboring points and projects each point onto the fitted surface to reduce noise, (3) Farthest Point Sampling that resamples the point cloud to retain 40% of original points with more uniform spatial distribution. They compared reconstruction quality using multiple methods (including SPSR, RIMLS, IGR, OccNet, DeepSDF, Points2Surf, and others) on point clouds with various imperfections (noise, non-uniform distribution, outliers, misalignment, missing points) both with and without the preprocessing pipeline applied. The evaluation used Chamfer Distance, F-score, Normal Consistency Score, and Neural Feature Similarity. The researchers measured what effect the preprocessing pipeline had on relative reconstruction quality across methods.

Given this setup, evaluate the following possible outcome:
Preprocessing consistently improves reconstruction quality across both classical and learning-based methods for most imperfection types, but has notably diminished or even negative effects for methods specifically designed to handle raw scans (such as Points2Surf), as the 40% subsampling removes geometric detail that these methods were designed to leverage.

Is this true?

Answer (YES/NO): NO